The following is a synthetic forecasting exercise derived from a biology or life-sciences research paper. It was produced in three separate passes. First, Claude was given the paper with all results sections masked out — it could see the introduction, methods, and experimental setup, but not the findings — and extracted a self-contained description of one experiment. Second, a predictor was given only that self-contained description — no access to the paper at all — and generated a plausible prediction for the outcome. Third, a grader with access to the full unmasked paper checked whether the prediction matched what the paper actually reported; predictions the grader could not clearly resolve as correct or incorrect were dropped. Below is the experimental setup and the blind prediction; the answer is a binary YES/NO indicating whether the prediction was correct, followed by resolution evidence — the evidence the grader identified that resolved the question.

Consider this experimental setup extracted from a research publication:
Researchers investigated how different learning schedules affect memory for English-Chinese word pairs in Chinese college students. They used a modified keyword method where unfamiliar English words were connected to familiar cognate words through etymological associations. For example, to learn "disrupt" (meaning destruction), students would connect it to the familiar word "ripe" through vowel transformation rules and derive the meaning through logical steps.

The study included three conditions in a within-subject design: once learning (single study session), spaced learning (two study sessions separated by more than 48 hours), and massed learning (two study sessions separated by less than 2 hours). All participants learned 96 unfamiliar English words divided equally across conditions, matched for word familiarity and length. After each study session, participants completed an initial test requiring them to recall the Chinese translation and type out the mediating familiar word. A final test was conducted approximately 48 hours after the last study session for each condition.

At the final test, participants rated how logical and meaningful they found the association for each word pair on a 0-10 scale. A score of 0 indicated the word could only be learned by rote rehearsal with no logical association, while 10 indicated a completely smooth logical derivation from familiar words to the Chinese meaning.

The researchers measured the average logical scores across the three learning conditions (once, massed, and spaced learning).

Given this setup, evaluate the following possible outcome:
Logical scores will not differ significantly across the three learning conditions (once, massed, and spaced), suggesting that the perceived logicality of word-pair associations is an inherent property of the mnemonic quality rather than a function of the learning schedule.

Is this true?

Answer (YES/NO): NO